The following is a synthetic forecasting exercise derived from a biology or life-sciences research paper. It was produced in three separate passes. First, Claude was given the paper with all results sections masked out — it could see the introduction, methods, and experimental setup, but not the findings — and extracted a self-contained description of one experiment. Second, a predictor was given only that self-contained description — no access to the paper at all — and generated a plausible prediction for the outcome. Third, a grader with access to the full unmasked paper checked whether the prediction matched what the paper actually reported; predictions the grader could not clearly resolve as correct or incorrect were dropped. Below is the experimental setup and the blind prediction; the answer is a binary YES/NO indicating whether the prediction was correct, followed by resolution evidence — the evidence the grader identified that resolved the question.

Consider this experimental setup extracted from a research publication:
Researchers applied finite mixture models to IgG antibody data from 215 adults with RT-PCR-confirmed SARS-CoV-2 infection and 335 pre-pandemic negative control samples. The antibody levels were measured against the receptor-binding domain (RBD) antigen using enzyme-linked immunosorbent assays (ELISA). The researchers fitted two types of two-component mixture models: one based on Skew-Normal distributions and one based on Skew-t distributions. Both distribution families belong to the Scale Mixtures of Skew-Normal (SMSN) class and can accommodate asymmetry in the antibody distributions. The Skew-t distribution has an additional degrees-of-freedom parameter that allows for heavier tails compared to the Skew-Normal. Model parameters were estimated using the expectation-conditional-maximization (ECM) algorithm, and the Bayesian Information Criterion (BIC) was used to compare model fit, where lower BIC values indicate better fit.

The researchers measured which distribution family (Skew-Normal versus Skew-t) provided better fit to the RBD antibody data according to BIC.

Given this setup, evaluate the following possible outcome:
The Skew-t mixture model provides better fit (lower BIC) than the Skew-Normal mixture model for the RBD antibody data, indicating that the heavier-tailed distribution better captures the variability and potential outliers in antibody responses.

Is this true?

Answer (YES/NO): NO